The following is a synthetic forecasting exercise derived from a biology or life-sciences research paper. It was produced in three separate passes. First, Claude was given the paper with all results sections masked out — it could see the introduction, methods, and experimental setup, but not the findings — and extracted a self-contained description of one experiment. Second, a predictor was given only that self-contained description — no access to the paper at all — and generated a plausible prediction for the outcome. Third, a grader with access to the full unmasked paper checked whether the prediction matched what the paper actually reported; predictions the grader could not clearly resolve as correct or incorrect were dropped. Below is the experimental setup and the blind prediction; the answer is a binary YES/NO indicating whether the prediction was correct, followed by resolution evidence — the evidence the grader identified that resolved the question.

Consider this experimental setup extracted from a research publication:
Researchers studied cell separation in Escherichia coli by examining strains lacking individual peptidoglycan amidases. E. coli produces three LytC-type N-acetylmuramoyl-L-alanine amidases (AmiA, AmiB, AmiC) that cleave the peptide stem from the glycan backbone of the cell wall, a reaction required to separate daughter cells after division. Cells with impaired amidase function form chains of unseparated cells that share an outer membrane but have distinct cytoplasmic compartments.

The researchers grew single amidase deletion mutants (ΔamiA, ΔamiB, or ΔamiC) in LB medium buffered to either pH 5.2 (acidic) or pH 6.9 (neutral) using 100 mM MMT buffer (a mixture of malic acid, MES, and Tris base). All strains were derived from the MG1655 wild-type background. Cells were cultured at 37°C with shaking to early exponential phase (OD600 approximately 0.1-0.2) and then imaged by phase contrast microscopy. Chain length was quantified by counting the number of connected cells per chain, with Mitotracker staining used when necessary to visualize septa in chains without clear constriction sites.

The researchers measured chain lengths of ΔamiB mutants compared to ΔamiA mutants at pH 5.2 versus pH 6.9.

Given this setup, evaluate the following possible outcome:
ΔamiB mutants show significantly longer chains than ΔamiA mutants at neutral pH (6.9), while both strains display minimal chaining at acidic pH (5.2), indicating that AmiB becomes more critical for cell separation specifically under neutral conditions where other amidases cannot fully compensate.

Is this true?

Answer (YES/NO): NO